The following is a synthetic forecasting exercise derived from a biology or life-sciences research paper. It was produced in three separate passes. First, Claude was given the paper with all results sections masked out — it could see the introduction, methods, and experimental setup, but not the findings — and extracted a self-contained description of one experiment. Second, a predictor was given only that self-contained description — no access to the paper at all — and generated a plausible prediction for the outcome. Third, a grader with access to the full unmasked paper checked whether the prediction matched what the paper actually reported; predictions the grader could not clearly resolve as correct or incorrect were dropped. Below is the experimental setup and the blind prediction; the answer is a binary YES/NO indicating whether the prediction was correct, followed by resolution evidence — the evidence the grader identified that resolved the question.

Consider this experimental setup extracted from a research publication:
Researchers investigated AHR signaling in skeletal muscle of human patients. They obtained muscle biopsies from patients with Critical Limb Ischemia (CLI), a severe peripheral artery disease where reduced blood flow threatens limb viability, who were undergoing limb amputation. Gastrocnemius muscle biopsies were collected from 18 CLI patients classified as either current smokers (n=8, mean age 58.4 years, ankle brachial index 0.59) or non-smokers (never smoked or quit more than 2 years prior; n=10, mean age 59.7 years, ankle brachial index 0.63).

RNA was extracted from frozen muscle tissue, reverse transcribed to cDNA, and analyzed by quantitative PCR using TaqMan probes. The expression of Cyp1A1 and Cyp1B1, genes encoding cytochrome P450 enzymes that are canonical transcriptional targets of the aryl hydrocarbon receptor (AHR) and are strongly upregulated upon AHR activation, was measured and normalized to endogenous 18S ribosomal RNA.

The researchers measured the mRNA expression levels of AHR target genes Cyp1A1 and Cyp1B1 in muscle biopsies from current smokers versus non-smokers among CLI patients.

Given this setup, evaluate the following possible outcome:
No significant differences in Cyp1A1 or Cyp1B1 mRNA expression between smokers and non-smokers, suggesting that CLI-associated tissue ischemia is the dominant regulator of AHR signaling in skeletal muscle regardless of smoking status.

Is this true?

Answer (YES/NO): NO